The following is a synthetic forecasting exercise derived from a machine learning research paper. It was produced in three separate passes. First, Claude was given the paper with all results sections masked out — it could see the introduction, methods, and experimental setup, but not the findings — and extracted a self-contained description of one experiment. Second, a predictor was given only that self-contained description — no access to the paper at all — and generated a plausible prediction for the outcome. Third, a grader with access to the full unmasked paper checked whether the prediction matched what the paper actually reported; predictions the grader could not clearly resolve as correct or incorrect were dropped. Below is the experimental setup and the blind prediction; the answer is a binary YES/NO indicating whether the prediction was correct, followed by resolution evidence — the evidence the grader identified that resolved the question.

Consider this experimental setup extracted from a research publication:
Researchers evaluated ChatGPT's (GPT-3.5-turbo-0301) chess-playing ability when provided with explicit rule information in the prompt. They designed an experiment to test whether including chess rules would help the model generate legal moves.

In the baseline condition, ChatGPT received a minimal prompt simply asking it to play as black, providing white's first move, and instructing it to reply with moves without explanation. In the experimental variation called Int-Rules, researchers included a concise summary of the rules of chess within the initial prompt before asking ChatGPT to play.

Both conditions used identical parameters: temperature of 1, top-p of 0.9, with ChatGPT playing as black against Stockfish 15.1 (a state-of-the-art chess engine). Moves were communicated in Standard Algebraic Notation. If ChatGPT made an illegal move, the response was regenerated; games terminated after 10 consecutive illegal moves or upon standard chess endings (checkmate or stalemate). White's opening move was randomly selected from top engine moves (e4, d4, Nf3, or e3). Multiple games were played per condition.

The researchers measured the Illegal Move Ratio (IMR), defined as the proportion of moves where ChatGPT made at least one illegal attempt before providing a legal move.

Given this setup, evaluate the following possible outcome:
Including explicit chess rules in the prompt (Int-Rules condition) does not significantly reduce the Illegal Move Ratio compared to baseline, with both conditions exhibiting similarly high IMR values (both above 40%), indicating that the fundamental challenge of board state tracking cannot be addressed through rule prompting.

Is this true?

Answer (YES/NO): NO